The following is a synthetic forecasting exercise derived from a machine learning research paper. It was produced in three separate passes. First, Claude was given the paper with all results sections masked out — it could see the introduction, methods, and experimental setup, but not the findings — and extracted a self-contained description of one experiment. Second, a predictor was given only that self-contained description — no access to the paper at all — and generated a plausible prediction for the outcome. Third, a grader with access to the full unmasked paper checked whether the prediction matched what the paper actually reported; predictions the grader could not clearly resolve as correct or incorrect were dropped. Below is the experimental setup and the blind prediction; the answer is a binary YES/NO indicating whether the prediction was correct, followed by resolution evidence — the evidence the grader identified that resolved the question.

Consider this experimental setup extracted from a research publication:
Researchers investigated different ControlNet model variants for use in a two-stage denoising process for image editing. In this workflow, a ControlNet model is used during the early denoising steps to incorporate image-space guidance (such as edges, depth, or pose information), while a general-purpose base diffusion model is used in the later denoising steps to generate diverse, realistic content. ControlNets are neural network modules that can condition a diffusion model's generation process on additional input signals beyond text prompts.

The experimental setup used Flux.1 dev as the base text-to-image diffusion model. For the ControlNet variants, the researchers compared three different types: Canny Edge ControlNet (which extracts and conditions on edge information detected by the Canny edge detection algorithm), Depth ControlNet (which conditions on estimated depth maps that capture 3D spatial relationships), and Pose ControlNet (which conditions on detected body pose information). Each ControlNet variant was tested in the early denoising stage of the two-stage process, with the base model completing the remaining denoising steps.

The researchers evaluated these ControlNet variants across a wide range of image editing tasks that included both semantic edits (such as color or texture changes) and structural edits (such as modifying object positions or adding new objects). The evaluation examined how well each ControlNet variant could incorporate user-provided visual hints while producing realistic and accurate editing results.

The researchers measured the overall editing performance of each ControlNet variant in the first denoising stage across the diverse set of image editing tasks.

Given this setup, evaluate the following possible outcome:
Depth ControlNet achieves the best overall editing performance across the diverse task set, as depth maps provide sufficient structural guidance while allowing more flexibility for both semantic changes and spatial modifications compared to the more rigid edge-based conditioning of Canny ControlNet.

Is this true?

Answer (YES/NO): NO